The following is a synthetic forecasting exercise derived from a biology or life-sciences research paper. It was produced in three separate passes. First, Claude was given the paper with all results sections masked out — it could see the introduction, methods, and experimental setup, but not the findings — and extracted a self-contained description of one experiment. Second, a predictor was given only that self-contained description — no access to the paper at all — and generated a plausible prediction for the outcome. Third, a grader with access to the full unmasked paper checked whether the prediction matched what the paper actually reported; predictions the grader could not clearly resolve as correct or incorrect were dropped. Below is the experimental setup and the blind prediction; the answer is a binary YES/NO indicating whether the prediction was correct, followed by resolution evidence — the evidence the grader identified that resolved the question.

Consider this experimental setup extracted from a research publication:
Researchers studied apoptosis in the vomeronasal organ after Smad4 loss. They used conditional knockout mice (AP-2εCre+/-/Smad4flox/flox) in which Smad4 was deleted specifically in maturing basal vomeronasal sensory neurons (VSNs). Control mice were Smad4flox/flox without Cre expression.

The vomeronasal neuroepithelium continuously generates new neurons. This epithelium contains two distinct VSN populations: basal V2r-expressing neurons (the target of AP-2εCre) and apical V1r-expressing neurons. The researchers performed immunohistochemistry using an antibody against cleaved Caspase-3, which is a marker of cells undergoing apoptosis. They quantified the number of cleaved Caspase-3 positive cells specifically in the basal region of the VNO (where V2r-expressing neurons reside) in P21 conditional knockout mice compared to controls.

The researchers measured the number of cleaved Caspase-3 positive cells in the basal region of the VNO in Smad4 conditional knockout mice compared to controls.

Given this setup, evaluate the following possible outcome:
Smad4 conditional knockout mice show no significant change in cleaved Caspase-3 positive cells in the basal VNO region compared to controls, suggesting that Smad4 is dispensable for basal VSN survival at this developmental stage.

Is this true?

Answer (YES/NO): YES